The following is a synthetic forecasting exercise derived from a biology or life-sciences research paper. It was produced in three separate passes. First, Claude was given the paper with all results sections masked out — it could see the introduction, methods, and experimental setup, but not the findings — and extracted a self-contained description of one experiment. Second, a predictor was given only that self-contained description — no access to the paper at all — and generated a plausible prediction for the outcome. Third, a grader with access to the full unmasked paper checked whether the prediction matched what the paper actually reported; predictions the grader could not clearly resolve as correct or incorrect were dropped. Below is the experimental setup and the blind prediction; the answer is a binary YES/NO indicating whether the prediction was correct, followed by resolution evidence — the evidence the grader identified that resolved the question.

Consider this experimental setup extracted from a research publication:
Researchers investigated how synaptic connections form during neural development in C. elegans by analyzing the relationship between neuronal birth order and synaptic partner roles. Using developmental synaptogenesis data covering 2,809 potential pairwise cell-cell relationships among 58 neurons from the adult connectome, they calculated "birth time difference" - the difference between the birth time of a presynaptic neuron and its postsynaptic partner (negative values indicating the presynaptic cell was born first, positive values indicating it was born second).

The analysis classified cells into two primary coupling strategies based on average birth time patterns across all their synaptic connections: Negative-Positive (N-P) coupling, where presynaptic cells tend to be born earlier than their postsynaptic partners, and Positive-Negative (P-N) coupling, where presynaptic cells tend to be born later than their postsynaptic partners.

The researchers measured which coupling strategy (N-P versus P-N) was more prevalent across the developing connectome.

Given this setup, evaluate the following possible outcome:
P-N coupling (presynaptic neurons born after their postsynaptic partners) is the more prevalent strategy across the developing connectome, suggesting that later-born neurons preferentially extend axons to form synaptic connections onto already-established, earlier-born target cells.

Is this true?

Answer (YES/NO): YES